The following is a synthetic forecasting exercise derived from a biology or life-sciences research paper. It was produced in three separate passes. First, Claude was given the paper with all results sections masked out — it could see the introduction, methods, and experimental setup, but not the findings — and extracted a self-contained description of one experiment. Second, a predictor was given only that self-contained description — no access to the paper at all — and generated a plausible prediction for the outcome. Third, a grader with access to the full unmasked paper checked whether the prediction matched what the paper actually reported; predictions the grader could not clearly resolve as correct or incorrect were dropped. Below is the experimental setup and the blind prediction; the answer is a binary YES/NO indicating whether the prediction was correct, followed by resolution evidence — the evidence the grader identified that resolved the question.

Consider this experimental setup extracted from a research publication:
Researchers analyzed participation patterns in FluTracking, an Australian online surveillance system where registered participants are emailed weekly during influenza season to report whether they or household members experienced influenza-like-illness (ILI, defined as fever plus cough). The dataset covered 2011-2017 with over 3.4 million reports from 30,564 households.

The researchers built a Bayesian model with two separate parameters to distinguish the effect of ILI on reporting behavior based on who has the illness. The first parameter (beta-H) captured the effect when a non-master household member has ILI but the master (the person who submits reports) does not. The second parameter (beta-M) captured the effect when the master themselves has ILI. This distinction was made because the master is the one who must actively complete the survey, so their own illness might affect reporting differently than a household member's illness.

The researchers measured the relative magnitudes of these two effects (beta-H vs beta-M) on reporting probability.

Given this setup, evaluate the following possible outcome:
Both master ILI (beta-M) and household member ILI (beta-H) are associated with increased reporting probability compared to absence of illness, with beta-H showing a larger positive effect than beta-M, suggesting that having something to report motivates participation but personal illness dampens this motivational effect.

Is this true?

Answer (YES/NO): NO